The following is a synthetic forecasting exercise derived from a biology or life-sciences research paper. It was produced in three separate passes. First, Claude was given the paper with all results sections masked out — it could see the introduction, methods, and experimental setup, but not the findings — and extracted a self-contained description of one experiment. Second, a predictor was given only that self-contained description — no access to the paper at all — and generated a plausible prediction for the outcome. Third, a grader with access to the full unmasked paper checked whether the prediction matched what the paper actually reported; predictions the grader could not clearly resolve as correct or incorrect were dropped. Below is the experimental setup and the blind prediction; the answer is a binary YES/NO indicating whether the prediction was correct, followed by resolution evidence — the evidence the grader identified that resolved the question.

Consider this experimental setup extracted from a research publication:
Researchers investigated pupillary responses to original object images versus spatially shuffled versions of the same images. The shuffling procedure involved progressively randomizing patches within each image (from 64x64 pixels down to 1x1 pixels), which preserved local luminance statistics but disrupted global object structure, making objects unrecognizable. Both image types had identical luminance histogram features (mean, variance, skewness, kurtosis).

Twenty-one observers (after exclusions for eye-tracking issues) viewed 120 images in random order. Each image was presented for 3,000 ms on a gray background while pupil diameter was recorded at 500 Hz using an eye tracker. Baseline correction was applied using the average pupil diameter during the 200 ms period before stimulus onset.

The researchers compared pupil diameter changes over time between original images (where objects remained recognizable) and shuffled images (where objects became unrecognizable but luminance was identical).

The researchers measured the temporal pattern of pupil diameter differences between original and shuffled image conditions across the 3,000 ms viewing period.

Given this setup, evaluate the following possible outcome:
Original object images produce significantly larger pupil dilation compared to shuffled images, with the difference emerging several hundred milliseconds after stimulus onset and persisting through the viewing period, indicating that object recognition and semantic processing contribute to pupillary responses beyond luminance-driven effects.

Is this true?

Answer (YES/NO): NO